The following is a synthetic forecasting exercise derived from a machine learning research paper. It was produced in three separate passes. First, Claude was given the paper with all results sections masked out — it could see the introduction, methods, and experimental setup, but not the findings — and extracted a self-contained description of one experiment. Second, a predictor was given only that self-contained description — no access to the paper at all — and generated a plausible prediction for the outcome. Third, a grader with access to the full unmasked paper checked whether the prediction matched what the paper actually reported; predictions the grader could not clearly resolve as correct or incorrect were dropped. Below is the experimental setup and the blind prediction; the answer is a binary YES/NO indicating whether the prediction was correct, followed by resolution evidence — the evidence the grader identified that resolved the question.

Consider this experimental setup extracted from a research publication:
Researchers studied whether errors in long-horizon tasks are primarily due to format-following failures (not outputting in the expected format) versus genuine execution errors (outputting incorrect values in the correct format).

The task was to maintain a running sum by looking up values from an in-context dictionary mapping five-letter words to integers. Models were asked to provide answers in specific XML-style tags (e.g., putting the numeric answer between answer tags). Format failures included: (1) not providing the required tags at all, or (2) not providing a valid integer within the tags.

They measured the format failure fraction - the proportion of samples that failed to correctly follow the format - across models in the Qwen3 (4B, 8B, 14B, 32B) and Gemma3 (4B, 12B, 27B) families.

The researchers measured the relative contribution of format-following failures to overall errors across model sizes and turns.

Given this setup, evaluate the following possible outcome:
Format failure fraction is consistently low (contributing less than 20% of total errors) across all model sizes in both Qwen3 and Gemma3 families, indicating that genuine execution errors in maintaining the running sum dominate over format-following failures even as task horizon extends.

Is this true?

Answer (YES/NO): NO